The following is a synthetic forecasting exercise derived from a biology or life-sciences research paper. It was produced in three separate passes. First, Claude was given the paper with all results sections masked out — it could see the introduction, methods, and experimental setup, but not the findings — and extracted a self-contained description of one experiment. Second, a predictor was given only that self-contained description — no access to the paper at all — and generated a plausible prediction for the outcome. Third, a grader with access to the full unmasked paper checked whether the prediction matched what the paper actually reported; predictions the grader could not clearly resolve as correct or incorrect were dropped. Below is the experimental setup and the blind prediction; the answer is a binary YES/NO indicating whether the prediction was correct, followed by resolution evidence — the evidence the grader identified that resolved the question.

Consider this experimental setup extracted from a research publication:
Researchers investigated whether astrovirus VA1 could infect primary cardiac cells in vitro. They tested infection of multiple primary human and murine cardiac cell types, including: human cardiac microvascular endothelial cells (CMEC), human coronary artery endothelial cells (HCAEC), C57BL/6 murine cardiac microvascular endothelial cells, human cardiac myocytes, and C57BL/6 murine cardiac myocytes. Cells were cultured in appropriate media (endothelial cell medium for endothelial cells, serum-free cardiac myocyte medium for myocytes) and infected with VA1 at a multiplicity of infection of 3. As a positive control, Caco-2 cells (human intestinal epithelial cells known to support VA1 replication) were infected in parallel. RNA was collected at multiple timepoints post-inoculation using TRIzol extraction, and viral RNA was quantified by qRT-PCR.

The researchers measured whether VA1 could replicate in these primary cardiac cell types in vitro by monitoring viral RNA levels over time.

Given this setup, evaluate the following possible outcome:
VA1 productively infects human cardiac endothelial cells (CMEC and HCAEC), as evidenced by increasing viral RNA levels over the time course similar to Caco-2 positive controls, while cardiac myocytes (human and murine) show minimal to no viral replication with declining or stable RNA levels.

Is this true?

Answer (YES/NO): YES